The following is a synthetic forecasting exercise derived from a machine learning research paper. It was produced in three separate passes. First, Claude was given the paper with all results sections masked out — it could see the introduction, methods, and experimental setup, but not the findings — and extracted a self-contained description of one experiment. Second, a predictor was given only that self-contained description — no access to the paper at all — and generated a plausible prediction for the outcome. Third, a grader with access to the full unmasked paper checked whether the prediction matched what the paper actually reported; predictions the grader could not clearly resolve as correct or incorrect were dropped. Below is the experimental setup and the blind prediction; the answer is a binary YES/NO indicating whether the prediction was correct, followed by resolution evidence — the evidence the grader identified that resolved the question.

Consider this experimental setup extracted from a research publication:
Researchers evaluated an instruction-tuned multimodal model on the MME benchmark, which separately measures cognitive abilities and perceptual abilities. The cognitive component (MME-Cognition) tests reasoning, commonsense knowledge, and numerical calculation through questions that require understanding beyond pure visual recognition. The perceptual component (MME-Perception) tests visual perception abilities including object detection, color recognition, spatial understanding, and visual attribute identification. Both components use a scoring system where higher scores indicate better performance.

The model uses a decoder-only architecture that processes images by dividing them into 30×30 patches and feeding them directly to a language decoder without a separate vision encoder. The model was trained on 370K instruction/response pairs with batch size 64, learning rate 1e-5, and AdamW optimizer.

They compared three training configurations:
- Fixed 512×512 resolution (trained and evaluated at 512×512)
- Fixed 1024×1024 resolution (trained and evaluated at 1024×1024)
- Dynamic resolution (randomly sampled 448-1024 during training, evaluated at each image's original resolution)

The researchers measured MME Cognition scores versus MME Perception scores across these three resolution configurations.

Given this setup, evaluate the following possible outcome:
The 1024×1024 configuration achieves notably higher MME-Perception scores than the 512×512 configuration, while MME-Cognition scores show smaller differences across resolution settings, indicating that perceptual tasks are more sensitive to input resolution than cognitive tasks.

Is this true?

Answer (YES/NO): NO